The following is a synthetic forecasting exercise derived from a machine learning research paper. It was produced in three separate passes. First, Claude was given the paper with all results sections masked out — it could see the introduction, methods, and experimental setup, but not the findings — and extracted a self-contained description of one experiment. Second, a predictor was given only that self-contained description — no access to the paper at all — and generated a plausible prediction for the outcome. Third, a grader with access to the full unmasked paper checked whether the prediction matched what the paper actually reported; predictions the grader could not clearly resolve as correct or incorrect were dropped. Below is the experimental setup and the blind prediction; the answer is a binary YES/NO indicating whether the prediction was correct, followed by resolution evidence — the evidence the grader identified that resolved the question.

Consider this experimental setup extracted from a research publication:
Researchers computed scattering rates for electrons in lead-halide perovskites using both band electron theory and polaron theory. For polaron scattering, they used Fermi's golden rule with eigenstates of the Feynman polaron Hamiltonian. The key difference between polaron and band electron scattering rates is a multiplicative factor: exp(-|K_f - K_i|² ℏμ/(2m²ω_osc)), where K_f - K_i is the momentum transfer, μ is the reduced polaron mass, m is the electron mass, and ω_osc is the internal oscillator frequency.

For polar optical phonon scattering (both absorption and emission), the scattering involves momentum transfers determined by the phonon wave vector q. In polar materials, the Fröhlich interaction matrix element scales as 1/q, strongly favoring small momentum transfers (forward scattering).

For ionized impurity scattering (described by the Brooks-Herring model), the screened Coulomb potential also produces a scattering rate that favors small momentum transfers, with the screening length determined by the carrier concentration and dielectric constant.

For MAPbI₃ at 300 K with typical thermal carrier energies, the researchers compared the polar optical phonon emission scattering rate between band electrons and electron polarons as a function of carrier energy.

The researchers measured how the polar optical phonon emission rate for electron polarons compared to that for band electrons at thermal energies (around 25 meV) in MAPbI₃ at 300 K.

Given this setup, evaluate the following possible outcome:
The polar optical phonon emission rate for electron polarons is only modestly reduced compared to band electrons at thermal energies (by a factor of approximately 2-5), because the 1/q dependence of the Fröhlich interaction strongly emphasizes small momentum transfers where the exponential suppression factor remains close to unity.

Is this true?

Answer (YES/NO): NO